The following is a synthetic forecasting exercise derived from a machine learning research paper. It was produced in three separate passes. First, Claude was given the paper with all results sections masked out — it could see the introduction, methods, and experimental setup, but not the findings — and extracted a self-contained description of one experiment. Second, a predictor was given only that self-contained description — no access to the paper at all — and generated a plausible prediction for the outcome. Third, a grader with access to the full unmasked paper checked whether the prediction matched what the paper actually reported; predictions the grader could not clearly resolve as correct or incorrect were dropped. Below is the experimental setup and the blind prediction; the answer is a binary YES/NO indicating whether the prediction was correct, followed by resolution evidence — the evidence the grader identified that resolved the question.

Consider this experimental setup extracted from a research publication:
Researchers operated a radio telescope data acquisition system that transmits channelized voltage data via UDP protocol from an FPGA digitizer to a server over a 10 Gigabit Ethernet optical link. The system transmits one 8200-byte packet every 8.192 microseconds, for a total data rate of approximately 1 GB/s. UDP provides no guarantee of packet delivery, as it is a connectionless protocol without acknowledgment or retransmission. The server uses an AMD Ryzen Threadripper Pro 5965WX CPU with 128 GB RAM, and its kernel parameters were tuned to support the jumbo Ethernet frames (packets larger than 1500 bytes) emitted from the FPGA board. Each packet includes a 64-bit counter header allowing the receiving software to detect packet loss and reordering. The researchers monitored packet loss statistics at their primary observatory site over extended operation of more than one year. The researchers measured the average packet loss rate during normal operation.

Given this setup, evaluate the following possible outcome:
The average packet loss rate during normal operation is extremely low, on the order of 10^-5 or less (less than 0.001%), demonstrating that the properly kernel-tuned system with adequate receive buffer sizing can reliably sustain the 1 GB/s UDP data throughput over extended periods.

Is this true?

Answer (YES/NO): YES